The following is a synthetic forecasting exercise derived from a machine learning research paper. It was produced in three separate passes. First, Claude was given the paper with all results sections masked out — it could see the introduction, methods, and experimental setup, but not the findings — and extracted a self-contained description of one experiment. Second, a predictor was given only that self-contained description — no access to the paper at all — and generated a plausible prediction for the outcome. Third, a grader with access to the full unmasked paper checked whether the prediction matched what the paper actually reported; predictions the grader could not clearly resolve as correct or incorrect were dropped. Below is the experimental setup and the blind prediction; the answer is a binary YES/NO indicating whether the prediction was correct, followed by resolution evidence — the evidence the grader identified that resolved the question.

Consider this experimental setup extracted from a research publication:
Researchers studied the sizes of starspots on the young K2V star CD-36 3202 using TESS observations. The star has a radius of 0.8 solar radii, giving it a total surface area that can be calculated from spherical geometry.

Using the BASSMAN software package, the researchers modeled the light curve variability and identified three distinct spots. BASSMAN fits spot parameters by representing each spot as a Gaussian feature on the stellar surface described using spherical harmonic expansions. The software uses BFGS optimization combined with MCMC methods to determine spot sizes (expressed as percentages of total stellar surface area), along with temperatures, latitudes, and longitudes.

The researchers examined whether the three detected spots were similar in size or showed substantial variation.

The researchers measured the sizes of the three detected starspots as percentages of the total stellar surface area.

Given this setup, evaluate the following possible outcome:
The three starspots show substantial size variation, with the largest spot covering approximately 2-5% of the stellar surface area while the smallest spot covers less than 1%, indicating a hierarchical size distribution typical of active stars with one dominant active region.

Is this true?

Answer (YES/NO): NO